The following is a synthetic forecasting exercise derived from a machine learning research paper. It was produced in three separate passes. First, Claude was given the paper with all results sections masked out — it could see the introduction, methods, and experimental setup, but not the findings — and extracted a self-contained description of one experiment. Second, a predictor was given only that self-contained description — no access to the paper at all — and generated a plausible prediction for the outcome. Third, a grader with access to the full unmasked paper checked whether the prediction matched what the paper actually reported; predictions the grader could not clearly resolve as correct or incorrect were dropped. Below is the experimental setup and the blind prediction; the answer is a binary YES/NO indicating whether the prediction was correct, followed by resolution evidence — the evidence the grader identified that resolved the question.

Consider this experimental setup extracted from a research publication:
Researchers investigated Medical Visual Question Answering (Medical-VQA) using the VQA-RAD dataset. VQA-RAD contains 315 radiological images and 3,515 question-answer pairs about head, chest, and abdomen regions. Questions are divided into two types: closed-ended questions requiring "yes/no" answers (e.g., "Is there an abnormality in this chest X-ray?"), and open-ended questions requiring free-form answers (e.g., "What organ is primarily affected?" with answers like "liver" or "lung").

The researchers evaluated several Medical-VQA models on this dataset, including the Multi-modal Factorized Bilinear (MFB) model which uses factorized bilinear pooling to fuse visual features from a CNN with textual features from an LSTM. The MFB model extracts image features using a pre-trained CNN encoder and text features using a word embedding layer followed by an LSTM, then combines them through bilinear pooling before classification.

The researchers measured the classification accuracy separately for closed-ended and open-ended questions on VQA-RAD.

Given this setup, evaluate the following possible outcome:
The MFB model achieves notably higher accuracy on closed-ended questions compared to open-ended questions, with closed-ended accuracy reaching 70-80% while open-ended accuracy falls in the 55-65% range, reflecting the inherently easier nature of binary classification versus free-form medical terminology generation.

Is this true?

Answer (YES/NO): NO